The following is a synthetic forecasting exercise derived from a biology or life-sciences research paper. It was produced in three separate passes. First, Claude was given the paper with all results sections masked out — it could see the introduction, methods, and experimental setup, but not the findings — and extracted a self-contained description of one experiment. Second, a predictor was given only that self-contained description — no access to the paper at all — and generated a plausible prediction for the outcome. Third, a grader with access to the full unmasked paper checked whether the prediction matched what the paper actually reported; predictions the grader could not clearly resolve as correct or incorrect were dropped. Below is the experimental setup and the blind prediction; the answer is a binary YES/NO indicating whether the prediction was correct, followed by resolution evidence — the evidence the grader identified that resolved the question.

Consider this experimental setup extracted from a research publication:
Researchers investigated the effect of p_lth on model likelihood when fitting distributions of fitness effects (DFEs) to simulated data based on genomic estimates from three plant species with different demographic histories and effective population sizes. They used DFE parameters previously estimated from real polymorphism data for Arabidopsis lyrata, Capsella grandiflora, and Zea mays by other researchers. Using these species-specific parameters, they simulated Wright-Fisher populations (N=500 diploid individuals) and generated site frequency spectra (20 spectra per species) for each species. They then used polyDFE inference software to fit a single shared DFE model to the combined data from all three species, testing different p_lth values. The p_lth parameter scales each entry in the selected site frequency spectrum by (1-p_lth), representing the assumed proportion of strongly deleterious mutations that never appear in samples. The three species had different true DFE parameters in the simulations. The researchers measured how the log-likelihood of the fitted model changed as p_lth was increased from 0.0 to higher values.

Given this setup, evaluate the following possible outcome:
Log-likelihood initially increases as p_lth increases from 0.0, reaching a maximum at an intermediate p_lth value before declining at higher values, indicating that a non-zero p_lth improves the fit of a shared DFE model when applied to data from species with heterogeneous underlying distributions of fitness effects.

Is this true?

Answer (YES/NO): NO